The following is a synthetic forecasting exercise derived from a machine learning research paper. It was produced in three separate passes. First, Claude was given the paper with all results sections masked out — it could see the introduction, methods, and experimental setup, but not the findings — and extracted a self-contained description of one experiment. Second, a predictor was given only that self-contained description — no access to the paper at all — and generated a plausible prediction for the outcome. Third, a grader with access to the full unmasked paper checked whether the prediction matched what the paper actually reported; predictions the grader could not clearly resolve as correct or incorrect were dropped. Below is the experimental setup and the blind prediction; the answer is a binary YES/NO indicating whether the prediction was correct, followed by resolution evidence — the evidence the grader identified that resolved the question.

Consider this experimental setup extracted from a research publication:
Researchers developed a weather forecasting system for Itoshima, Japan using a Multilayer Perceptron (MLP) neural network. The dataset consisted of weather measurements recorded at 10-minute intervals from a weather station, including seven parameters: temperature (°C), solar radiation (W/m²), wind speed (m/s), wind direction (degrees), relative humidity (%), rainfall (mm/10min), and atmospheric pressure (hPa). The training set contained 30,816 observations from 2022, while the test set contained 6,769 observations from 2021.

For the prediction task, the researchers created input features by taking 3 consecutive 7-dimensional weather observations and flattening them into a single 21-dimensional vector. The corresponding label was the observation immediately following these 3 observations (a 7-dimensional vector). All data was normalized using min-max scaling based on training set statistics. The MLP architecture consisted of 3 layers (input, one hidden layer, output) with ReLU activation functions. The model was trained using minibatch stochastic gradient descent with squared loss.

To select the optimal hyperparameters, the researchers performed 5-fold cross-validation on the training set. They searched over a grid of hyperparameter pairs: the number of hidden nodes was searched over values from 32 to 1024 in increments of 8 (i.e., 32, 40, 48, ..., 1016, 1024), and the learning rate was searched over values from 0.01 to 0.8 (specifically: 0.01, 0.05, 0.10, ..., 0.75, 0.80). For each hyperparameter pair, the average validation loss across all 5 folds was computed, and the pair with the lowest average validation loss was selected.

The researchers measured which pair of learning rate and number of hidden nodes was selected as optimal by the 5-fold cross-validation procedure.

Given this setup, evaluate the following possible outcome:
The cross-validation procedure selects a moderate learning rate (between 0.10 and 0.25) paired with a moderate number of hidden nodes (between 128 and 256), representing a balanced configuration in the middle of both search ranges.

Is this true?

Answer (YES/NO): NO